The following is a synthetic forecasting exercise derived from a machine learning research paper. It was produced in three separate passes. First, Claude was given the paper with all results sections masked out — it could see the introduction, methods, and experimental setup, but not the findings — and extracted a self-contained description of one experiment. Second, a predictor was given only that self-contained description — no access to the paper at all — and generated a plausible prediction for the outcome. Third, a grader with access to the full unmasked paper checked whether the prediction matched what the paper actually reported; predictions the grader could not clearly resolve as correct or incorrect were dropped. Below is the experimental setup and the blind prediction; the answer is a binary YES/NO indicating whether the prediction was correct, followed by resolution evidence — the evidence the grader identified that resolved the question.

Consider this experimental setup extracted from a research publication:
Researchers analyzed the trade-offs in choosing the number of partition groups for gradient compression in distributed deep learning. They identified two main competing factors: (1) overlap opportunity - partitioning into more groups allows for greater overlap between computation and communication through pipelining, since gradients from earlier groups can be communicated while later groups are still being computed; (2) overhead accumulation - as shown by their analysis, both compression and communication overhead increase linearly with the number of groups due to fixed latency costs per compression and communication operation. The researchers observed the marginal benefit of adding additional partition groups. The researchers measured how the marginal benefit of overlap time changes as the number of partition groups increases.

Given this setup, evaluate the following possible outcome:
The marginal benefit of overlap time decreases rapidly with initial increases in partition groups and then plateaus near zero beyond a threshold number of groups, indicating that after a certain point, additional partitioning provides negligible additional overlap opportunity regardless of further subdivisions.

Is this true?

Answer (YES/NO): YES